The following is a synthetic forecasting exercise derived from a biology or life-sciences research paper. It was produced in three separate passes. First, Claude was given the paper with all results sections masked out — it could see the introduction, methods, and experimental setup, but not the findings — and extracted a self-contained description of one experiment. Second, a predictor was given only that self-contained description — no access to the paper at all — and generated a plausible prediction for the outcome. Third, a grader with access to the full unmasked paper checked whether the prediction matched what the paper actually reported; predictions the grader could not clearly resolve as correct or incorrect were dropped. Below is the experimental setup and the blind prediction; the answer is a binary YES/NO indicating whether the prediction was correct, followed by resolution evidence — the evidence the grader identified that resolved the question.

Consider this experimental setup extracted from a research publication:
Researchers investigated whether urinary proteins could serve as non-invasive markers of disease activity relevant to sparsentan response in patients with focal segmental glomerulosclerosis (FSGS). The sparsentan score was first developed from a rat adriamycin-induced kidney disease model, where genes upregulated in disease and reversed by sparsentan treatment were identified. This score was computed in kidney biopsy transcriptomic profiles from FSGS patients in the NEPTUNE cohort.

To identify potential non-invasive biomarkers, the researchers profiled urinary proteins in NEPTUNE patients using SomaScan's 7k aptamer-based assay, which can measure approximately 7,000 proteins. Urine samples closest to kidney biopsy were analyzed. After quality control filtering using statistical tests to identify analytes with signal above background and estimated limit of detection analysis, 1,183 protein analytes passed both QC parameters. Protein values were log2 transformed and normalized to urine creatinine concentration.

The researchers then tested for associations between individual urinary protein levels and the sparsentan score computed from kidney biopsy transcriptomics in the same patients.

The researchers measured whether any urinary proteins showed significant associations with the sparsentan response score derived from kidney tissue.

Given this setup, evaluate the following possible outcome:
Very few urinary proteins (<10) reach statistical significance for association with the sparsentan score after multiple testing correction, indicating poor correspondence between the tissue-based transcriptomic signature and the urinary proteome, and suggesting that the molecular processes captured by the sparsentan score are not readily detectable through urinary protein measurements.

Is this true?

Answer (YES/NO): NO